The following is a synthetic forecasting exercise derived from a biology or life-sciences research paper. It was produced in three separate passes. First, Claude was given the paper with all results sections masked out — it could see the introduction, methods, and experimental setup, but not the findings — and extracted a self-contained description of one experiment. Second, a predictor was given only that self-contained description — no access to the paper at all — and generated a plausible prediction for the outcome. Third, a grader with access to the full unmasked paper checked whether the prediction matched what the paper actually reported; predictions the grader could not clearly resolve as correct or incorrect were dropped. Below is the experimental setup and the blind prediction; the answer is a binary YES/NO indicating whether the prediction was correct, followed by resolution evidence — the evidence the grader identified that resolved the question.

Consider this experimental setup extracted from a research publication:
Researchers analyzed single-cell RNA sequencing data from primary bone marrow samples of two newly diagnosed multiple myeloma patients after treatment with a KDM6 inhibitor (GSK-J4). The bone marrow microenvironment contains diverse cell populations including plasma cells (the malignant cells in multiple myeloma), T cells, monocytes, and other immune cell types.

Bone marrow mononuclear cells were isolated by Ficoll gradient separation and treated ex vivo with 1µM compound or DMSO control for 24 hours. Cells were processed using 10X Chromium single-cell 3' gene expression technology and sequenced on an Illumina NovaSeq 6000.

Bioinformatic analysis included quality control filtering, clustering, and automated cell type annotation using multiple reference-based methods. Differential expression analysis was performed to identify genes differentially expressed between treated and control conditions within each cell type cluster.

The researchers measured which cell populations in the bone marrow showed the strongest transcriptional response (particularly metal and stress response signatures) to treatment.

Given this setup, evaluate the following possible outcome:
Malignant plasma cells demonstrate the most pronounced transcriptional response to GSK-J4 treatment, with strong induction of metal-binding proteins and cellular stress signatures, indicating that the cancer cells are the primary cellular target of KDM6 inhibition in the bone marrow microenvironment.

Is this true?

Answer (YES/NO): NO